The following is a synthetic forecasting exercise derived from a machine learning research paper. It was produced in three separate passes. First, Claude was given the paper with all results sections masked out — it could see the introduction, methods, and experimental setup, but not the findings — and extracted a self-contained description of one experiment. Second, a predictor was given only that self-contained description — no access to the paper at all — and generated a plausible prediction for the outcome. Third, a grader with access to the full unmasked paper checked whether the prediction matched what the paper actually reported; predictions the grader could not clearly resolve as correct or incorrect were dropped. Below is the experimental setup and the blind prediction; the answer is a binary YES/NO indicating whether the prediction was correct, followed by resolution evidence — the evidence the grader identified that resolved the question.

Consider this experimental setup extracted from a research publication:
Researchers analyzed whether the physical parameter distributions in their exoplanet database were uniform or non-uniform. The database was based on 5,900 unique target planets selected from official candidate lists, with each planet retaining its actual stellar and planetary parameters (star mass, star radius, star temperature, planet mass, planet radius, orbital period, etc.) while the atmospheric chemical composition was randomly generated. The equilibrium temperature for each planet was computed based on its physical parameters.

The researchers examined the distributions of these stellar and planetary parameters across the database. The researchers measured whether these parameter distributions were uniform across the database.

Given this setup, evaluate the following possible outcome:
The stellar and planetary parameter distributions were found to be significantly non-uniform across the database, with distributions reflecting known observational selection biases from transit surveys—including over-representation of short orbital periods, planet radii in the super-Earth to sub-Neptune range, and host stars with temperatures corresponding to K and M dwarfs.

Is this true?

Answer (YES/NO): NO